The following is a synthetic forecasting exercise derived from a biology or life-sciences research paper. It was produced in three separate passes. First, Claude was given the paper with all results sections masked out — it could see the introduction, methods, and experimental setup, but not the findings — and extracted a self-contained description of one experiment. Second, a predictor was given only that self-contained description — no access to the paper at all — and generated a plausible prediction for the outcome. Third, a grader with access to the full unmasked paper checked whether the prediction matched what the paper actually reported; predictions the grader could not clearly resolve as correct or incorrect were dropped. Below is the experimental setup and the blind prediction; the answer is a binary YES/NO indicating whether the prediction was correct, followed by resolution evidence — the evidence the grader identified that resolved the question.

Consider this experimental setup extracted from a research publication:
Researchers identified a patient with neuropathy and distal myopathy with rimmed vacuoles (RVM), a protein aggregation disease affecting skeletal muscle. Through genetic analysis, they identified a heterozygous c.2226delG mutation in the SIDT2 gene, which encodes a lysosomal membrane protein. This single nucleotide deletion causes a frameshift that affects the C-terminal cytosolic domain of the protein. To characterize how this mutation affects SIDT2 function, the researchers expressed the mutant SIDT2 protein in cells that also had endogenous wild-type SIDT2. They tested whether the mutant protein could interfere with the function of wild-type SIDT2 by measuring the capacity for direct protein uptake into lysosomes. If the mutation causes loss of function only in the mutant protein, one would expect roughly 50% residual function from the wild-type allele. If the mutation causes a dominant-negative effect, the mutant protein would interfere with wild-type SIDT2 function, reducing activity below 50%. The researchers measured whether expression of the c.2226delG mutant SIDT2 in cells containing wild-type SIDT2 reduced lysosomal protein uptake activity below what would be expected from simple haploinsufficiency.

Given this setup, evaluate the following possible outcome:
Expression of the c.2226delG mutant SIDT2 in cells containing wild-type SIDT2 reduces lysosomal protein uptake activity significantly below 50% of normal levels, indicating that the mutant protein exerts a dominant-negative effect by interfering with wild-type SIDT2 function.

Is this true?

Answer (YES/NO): YES